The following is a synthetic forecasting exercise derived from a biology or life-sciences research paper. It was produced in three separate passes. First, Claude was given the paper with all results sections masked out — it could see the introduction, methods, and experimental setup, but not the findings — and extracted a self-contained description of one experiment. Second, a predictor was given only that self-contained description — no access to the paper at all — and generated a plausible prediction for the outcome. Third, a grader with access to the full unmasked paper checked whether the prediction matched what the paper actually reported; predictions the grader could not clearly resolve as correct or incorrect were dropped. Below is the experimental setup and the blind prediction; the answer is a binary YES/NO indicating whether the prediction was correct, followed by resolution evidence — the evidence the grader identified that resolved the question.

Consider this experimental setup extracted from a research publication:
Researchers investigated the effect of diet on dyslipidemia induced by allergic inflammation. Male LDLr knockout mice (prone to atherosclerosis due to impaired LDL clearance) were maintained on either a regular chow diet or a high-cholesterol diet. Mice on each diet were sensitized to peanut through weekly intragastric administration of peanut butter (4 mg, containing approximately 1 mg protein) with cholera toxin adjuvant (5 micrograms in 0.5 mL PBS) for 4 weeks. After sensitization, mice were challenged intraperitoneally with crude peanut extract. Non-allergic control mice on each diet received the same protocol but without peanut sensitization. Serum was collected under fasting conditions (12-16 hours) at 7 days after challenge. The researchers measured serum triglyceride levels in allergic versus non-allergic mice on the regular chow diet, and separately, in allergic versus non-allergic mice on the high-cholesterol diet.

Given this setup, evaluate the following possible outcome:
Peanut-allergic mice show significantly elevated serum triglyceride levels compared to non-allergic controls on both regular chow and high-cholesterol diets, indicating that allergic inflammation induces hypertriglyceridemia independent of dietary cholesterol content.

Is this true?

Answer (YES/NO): YES